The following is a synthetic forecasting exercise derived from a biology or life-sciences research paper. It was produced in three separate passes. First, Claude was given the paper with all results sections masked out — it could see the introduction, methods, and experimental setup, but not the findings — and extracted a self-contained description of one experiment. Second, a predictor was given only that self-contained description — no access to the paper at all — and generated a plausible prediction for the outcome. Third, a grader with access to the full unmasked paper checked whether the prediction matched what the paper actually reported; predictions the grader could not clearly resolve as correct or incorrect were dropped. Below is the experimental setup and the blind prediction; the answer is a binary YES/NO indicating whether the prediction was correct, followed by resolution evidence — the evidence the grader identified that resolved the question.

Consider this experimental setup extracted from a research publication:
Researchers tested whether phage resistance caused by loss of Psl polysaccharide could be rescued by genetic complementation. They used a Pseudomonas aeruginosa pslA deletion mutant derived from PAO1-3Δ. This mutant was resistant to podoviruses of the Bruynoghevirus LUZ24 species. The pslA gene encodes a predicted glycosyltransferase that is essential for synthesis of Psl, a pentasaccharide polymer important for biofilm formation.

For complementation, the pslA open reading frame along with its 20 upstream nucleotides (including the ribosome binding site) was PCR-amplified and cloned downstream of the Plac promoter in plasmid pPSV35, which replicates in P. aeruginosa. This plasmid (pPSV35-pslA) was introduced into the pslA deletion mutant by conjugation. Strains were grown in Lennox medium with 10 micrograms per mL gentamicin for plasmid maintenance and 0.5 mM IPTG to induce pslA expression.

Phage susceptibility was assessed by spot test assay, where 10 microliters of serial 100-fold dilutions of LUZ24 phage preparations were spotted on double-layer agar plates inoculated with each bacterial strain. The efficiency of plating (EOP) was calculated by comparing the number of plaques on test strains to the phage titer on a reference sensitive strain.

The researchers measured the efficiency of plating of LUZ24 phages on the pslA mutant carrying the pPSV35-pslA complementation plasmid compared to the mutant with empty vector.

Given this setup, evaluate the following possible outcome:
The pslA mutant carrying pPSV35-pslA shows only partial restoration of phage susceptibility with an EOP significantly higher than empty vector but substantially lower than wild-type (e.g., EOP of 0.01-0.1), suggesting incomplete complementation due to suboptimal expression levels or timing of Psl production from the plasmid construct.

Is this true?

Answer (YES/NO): NO